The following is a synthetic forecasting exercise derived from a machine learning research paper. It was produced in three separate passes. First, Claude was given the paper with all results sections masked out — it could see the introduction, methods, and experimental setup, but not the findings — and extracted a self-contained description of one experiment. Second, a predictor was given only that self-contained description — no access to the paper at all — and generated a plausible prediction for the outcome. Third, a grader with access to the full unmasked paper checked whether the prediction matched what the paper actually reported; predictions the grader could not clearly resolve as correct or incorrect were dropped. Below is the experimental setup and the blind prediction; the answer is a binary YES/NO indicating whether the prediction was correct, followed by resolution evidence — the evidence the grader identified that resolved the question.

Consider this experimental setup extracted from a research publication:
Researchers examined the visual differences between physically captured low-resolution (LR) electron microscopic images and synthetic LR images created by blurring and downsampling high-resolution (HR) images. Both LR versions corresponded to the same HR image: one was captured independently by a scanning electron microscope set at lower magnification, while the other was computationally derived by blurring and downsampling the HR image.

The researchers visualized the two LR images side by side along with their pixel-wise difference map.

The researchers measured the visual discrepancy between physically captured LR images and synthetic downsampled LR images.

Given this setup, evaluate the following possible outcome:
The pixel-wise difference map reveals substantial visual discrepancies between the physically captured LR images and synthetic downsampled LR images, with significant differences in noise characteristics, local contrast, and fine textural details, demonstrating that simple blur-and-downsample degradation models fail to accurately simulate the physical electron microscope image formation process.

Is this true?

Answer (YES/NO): YES